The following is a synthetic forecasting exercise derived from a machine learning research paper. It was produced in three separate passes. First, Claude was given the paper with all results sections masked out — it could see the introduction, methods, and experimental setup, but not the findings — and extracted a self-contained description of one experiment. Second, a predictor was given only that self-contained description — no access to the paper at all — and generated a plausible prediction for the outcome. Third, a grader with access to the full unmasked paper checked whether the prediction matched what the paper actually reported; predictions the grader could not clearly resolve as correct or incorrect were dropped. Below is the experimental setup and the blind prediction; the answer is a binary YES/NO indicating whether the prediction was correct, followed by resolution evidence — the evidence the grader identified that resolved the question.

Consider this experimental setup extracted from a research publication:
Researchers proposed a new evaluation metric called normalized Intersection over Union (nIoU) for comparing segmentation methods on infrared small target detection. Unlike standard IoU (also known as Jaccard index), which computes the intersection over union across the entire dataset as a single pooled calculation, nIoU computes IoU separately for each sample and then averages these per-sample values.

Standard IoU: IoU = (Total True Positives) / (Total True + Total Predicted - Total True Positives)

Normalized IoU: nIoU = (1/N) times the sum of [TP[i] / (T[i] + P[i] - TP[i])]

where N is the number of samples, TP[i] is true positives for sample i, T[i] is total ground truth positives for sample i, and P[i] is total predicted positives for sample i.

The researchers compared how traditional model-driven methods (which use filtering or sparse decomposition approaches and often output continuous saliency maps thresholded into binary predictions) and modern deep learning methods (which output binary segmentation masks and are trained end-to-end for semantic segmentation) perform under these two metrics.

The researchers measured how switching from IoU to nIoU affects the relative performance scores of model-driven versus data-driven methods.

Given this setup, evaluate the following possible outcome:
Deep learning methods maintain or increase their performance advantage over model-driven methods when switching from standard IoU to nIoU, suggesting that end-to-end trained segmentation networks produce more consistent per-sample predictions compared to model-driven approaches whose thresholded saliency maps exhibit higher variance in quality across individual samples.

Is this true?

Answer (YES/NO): NO